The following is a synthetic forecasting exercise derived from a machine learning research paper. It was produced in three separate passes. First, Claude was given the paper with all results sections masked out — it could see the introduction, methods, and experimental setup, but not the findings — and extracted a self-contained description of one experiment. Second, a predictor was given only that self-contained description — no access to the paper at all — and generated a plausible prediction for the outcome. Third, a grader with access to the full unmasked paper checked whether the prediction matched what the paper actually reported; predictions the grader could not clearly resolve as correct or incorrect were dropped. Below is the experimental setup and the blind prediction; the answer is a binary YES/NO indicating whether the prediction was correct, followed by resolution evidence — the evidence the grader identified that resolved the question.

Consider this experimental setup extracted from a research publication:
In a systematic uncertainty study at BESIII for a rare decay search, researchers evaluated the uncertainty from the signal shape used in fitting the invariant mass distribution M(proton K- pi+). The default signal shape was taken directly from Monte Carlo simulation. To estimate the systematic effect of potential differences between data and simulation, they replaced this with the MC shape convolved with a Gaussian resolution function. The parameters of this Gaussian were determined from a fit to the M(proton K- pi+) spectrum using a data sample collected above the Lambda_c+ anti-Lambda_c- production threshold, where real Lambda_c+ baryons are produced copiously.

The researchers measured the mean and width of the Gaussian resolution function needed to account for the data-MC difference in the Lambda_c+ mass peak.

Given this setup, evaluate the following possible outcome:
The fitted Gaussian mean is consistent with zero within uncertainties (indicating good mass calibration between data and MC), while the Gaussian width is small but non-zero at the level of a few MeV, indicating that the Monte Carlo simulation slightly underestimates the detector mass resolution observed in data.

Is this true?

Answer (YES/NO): NO